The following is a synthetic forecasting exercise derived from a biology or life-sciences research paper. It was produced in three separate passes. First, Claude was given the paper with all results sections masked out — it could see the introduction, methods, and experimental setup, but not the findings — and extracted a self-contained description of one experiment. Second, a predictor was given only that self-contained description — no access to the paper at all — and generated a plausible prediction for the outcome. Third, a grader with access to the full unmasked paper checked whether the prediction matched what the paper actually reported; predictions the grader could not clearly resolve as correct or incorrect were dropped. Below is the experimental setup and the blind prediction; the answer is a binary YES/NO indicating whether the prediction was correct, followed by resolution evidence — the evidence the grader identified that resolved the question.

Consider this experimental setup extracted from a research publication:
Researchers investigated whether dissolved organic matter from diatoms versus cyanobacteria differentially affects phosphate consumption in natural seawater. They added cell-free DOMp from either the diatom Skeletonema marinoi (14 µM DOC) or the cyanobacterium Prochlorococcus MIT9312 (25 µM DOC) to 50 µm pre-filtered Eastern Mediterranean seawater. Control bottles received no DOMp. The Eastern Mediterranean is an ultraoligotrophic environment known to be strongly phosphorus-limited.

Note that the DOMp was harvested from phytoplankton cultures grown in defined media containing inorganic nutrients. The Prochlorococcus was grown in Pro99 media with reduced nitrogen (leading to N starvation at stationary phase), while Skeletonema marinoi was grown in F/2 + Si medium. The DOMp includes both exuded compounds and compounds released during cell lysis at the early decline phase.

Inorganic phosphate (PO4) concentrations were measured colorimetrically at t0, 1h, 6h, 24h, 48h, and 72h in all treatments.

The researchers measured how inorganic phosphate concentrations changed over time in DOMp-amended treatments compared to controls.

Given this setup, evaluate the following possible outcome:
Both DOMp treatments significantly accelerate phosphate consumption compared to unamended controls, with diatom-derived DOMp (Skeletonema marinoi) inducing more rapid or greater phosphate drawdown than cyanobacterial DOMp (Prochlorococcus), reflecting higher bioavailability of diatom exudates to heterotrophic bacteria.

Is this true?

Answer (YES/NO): NO